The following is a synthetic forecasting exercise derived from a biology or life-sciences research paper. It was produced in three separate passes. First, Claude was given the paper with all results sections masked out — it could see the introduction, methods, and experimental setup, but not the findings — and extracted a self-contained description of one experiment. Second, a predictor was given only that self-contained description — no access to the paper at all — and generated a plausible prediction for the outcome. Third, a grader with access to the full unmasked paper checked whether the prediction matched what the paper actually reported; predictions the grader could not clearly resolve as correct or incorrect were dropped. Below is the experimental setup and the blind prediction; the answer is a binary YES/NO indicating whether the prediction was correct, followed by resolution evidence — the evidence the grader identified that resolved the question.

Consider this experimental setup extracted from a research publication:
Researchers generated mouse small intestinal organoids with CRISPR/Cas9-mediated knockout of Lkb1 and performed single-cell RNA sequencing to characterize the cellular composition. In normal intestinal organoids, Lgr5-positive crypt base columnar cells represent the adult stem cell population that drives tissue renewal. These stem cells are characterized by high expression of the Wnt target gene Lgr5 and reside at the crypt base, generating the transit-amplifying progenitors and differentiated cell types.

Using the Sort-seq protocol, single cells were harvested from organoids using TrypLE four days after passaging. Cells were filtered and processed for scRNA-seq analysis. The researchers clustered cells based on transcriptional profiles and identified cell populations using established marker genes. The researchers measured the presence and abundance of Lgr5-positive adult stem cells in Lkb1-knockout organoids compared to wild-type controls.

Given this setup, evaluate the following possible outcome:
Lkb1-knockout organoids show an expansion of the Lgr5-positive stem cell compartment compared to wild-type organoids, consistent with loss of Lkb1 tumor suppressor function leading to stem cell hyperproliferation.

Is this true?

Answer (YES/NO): NO